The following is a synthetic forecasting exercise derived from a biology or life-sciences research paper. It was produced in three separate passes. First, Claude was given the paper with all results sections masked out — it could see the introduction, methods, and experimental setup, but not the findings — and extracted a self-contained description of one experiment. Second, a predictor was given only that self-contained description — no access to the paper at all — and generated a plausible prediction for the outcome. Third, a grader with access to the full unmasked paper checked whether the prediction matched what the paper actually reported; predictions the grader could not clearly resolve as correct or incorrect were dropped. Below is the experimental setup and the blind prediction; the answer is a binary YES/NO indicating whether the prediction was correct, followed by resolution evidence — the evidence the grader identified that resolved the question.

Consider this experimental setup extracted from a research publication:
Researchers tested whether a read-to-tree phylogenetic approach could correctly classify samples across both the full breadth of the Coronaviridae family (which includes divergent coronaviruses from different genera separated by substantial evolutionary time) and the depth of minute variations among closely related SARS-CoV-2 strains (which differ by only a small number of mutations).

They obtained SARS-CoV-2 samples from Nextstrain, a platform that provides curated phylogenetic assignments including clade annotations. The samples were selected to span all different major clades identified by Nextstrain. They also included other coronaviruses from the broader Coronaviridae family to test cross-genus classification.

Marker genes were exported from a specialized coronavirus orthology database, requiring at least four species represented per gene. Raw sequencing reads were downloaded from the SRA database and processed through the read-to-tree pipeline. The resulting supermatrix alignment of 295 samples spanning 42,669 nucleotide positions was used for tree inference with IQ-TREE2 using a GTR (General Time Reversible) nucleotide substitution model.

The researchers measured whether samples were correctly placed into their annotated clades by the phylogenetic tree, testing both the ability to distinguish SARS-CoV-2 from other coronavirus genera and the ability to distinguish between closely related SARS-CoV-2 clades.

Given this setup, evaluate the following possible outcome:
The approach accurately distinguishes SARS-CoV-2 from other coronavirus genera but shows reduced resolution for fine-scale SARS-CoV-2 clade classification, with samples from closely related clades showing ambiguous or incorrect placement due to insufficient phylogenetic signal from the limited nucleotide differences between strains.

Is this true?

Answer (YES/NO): NO